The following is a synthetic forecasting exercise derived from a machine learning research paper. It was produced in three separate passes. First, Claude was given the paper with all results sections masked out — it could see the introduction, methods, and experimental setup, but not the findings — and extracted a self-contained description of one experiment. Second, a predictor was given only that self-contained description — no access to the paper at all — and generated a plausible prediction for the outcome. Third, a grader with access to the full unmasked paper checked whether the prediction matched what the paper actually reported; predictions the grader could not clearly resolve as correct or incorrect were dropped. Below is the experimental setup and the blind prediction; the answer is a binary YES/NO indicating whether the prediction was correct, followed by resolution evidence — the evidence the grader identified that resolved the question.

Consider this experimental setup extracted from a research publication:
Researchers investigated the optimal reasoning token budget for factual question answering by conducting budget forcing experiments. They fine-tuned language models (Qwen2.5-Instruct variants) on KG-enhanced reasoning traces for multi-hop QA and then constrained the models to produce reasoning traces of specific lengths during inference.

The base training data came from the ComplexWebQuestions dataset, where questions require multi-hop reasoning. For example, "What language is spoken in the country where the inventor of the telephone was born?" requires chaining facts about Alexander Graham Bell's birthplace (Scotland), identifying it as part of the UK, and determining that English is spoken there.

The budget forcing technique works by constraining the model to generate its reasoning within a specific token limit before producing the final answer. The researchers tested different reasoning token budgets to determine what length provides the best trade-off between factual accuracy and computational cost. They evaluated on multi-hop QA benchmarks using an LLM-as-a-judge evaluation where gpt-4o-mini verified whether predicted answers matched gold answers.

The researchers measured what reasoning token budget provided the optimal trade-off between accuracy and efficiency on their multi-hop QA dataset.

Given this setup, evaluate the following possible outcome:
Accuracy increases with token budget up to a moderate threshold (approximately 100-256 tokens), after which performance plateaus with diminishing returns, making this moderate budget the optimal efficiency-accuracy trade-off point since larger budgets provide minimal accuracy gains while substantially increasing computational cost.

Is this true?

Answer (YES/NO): NO